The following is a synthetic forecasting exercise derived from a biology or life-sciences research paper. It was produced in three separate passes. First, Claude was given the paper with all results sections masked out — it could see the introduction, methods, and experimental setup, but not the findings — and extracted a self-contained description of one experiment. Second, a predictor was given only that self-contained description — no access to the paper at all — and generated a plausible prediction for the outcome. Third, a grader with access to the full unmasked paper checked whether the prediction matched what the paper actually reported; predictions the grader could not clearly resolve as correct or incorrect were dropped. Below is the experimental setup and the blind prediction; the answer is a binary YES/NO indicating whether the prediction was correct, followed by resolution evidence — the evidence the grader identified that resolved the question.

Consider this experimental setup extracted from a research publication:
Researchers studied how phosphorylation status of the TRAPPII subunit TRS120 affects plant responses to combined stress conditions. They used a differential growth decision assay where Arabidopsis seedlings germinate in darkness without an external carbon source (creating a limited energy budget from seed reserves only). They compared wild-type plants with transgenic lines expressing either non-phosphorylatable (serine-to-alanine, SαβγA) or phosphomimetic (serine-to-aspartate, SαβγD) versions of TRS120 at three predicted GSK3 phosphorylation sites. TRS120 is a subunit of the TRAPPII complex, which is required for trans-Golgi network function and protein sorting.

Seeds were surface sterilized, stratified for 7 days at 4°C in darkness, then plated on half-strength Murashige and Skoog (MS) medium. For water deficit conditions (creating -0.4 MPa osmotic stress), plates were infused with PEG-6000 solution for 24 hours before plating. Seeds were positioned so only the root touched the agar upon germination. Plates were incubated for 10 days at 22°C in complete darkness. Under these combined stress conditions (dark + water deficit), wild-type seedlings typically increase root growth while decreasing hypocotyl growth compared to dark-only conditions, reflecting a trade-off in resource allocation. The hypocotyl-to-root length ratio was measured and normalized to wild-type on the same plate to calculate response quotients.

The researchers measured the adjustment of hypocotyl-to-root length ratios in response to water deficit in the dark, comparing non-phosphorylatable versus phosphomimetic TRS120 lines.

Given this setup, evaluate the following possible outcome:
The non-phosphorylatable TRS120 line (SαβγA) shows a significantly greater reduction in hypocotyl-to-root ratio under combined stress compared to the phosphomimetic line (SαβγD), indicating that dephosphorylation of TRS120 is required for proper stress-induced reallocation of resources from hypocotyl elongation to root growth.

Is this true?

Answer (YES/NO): YES